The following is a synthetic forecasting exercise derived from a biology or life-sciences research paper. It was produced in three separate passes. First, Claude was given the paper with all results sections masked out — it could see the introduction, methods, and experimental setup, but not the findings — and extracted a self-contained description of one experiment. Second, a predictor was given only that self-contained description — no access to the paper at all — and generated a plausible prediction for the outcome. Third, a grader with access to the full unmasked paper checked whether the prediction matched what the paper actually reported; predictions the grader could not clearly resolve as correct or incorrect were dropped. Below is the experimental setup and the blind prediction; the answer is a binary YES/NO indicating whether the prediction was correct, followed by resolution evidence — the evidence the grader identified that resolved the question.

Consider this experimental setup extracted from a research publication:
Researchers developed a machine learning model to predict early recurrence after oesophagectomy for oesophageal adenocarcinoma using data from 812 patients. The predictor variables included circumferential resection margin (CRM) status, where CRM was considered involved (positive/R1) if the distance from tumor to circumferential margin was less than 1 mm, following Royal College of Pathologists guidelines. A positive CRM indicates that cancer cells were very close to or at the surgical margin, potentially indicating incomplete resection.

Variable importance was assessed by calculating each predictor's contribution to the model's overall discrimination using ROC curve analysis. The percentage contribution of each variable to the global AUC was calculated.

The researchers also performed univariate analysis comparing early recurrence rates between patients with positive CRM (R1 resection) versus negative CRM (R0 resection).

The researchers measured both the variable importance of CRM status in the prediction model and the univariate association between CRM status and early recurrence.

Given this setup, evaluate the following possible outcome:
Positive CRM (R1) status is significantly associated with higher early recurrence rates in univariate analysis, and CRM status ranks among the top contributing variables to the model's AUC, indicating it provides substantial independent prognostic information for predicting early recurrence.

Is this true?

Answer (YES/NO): NO